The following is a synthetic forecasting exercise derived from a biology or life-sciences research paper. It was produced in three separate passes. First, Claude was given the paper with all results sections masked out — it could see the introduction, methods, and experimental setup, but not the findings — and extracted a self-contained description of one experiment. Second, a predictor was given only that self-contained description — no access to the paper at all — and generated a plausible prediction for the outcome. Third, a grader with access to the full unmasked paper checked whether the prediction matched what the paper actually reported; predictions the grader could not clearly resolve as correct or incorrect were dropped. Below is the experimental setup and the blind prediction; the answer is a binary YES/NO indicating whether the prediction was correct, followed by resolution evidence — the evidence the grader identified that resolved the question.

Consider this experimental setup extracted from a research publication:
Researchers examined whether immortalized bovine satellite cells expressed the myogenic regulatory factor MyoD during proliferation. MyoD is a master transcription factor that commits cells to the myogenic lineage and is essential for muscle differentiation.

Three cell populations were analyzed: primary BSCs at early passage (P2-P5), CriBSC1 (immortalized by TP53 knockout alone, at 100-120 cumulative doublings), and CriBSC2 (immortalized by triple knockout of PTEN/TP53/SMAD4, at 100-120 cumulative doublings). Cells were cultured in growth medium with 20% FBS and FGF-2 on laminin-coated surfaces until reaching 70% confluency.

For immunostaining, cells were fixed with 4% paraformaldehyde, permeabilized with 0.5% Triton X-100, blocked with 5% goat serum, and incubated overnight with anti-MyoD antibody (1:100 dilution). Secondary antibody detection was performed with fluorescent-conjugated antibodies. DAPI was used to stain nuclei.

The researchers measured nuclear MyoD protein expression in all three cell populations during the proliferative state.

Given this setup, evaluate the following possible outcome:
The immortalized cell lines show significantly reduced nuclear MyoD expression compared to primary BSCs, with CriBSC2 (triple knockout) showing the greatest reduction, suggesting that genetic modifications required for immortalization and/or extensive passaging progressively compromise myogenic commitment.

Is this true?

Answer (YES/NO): NO